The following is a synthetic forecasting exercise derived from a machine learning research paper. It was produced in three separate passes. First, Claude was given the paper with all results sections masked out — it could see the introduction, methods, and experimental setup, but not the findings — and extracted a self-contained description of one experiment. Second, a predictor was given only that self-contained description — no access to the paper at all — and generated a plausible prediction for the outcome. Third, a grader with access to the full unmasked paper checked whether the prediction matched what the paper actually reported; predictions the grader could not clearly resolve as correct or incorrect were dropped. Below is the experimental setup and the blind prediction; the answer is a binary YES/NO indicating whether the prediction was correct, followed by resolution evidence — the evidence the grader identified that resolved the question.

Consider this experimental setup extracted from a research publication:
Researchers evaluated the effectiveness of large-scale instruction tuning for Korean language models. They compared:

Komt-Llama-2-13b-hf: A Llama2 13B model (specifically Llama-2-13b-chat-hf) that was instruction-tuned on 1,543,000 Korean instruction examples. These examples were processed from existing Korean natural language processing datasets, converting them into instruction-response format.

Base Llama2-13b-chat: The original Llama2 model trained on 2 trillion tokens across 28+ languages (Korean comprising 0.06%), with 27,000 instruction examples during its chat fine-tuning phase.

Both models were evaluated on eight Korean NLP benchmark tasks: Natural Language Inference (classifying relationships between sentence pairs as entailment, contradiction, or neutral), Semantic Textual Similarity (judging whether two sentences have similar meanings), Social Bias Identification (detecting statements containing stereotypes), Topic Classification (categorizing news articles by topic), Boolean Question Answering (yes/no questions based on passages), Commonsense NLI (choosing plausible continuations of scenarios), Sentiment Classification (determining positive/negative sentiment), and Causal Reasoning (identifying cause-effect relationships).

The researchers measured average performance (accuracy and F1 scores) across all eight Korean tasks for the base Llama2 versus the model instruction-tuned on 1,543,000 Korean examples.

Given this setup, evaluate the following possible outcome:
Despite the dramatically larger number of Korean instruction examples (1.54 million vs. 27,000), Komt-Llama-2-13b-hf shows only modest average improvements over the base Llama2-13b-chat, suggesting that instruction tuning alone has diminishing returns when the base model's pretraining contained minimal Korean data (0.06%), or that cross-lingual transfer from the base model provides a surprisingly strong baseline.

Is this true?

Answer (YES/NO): NO